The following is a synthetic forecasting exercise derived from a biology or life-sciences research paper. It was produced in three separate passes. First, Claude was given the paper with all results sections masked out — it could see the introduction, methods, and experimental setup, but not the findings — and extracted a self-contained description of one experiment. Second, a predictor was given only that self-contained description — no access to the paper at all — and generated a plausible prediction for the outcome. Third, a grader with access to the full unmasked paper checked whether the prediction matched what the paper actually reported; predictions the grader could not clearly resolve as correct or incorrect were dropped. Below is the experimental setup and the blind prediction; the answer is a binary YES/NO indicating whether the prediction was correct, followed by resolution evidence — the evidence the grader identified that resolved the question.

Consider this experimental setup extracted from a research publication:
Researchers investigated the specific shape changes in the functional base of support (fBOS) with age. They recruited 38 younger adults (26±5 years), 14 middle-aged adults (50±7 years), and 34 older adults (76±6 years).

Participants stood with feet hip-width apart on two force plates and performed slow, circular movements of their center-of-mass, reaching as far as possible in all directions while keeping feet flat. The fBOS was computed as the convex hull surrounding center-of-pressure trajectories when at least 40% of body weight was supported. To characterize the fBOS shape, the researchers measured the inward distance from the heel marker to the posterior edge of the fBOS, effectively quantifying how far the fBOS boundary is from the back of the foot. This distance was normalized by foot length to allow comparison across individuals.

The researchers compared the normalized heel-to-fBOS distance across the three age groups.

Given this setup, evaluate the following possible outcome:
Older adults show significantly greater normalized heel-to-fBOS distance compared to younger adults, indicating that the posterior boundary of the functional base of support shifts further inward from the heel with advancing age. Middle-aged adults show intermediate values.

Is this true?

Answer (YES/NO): YES